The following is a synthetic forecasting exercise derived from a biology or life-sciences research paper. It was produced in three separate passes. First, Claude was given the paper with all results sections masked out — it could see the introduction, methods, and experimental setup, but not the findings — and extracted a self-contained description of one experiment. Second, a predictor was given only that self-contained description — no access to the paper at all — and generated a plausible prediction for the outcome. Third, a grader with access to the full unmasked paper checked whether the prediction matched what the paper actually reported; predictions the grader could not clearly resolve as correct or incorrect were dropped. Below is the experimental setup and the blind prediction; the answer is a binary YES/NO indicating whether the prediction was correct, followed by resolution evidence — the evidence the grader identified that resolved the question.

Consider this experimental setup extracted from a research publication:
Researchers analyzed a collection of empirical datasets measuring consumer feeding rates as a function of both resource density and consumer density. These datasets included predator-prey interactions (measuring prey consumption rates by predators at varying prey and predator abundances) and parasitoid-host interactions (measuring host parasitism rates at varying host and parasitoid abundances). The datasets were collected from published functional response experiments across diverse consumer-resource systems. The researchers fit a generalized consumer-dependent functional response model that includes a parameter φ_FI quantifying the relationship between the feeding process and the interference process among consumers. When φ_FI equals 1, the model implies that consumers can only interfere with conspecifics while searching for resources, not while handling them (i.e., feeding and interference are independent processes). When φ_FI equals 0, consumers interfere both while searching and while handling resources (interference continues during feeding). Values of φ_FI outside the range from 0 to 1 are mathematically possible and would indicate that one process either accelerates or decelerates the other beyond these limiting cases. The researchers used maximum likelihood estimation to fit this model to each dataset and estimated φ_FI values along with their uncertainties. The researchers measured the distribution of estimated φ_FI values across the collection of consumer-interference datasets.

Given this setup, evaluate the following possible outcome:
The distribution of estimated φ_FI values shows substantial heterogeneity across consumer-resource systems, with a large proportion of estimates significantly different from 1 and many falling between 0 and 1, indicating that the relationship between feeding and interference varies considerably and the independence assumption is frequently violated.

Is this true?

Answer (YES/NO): YES